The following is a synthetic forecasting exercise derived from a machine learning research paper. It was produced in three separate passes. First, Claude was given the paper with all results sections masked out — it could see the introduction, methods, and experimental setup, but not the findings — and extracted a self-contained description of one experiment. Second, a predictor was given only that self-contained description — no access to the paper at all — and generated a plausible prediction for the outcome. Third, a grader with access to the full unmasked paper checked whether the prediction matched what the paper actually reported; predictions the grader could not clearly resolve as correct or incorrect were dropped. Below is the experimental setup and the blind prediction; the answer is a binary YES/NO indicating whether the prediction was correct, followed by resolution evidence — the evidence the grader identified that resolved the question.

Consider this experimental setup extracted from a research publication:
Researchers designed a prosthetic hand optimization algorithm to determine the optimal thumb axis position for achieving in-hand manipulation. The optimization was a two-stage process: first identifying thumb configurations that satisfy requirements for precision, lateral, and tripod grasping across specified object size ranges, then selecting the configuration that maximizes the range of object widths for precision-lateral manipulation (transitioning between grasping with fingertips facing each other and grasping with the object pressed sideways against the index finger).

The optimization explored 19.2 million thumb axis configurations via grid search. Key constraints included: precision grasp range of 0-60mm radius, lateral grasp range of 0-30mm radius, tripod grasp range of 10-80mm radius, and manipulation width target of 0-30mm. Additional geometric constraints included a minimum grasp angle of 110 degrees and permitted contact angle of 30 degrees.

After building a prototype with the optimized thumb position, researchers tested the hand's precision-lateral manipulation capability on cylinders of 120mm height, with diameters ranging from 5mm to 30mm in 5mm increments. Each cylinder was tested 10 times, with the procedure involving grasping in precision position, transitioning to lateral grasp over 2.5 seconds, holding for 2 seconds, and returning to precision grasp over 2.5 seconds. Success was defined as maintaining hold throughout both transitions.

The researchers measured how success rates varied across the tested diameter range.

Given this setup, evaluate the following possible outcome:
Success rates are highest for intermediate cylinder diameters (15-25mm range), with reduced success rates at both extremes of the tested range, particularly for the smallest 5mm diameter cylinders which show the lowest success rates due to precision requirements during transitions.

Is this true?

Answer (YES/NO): NO